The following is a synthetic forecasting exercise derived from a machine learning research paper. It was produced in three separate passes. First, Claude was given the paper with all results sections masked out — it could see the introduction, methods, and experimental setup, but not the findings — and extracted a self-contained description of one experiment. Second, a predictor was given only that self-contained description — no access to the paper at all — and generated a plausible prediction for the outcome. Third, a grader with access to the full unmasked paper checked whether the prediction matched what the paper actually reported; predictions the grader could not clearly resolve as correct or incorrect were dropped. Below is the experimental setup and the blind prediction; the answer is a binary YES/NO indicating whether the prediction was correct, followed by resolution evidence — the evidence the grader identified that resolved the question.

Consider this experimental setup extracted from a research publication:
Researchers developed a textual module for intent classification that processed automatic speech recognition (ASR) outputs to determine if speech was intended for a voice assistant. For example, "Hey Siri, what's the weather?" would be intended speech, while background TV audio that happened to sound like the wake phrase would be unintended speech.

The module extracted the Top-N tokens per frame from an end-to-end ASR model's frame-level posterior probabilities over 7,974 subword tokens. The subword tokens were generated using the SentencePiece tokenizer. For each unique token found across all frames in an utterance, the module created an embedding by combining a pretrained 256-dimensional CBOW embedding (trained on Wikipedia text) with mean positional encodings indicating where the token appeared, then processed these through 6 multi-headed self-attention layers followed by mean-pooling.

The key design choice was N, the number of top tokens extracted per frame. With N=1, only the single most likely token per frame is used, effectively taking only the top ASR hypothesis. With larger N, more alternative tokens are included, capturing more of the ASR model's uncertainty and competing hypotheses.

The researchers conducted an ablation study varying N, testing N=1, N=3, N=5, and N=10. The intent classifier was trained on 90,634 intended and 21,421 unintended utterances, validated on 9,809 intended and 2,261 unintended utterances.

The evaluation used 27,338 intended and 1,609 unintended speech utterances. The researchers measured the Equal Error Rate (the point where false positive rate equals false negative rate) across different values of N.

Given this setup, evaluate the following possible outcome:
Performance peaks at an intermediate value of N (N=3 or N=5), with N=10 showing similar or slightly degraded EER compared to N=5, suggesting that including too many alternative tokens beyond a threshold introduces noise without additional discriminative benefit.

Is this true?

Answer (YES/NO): NO